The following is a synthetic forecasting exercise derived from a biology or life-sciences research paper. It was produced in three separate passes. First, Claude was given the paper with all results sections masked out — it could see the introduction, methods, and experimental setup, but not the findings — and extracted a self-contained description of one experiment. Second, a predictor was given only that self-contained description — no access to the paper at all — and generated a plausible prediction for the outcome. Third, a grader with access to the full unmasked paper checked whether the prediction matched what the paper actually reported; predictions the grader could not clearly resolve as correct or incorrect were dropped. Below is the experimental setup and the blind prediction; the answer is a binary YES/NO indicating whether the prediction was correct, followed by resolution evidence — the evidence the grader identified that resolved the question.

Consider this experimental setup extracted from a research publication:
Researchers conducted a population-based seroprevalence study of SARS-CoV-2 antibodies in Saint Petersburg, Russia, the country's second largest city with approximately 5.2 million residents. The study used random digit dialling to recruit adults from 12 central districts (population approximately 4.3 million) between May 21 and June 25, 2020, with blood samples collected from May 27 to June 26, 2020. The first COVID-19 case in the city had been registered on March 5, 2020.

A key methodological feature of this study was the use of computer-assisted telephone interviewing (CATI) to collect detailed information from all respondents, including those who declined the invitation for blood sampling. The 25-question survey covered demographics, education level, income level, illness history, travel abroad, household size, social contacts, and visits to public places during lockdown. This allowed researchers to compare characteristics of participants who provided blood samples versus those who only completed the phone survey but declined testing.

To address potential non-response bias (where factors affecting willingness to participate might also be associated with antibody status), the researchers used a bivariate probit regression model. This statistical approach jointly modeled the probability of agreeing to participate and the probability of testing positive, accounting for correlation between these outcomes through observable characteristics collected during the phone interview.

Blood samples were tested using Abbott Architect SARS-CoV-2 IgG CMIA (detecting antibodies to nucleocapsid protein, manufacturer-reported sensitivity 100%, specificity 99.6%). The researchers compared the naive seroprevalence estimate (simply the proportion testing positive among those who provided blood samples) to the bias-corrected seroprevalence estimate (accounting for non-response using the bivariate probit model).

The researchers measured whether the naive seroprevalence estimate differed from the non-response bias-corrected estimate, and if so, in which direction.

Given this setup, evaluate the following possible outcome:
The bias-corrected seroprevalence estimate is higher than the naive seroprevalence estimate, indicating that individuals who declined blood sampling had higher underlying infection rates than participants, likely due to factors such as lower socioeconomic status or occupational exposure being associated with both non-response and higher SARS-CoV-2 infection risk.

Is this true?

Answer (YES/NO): NO